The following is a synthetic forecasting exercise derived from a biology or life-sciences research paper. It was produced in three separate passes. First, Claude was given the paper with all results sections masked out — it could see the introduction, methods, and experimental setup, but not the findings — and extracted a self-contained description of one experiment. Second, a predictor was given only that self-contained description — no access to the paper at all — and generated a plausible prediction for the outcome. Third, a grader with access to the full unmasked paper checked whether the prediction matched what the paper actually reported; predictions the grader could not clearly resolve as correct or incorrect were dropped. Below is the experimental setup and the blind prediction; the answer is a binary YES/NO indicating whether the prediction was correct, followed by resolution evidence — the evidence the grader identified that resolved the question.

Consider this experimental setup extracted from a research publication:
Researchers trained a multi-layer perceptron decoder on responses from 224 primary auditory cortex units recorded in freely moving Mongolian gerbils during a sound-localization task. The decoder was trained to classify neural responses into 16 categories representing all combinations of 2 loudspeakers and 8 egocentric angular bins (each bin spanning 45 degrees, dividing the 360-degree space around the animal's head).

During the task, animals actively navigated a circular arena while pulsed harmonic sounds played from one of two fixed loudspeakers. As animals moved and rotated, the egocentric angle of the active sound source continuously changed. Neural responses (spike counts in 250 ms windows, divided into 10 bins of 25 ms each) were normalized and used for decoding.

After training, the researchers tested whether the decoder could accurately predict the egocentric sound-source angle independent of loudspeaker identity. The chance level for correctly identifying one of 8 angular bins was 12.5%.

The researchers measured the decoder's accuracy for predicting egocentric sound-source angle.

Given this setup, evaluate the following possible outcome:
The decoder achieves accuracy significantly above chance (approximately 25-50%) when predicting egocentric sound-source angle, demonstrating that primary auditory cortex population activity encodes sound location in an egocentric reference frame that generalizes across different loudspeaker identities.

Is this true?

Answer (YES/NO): YES